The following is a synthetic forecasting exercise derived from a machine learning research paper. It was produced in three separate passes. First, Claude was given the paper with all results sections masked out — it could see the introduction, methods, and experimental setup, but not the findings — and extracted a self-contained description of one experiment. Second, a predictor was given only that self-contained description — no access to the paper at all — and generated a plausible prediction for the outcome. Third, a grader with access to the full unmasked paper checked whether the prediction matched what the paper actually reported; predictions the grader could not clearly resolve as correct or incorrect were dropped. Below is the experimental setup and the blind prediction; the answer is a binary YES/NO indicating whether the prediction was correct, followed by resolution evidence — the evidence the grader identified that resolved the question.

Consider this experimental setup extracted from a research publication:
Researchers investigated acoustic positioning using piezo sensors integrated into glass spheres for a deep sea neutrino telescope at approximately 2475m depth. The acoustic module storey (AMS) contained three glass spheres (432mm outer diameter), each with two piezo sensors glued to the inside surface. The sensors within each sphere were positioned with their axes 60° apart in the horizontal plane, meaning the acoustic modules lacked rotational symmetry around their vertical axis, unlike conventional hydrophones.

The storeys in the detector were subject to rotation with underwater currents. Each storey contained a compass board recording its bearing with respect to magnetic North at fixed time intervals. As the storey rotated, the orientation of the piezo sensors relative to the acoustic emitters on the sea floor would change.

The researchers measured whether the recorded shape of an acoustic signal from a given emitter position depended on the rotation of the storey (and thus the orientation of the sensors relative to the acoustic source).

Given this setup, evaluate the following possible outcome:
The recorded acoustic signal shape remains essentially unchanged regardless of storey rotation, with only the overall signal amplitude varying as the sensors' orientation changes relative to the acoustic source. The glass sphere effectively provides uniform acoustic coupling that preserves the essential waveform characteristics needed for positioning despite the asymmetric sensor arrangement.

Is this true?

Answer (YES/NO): NO